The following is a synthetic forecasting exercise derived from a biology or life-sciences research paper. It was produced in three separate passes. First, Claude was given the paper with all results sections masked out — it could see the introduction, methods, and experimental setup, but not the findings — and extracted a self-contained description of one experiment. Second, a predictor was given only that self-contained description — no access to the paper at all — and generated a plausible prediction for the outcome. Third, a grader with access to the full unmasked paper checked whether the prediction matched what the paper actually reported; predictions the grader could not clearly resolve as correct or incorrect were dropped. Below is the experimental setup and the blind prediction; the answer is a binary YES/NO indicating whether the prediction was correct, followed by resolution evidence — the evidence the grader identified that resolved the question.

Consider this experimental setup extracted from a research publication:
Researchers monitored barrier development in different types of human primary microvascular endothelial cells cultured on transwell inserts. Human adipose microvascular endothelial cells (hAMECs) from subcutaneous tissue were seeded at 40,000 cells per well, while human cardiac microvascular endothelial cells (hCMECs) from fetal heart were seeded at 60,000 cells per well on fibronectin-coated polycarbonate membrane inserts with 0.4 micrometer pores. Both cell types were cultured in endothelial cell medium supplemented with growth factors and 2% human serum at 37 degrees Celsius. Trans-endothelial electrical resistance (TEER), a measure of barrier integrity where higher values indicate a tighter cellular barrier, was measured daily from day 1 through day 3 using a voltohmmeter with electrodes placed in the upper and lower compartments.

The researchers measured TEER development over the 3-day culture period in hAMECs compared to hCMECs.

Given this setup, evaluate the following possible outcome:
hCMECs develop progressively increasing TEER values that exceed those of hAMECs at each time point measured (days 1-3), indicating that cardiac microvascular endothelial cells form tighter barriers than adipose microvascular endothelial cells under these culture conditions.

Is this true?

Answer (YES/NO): NO